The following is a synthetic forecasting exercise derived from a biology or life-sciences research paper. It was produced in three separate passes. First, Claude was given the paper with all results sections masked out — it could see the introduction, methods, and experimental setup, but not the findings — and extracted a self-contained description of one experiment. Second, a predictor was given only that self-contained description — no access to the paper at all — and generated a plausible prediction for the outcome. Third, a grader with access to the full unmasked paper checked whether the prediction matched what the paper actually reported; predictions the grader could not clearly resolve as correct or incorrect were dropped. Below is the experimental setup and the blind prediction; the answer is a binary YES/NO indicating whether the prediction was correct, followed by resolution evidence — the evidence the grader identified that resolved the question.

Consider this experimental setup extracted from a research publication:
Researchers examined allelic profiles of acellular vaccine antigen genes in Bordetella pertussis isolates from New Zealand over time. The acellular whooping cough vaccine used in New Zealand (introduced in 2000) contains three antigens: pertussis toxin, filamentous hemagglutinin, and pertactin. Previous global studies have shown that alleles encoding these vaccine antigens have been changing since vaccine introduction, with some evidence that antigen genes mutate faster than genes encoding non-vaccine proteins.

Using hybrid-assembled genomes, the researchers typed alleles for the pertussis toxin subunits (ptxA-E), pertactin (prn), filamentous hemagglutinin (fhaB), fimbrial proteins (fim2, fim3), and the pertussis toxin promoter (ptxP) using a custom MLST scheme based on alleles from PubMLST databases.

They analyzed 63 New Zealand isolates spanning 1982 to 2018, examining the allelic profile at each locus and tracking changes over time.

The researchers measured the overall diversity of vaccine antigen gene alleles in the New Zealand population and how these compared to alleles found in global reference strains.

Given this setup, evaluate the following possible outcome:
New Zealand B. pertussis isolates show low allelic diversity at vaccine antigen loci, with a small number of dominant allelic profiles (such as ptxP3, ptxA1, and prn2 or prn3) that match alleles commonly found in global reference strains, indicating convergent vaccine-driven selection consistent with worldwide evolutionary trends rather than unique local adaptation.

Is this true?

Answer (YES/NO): YES